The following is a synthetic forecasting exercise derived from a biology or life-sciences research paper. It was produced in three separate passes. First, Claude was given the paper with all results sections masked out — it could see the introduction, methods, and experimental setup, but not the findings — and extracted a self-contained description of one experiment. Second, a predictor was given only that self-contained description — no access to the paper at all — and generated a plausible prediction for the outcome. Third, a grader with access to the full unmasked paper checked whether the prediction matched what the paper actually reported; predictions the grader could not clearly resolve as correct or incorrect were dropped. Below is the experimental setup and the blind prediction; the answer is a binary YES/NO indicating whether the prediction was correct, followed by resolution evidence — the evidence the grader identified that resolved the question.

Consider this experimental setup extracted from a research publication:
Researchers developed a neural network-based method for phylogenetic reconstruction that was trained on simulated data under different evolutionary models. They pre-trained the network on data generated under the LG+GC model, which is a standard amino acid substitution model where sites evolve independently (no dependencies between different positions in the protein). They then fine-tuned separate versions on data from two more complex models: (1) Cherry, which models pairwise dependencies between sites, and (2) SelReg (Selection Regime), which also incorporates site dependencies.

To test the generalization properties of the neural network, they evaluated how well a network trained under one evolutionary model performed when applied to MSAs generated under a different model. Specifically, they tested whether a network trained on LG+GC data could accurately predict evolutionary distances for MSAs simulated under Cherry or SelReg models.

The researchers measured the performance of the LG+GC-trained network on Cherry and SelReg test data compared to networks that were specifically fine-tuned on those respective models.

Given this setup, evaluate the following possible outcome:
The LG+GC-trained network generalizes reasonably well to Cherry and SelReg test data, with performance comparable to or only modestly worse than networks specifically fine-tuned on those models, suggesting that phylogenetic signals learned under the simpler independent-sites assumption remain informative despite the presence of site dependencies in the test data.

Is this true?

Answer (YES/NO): NO